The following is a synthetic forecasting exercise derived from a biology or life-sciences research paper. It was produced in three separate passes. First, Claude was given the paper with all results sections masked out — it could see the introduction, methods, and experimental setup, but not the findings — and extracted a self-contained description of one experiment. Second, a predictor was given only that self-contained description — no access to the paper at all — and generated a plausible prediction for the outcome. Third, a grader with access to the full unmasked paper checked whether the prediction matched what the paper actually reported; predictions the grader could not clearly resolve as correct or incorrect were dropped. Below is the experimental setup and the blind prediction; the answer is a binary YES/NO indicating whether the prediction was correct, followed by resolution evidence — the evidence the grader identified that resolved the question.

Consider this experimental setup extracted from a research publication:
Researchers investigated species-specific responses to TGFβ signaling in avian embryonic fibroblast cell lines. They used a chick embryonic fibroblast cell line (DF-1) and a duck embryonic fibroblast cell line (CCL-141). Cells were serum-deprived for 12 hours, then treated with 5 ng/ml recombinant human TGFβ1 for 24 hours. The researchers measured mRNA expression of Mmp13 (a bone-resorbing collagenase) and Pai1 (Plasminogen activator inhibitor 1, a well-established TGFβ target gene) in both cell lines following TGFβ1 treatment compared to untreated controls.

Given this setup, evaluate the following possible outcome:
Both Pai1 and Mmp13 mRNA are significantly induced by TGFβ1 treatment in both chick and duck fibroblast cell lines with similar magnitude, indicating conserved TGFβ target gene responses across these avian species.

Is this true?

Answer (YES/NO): NO